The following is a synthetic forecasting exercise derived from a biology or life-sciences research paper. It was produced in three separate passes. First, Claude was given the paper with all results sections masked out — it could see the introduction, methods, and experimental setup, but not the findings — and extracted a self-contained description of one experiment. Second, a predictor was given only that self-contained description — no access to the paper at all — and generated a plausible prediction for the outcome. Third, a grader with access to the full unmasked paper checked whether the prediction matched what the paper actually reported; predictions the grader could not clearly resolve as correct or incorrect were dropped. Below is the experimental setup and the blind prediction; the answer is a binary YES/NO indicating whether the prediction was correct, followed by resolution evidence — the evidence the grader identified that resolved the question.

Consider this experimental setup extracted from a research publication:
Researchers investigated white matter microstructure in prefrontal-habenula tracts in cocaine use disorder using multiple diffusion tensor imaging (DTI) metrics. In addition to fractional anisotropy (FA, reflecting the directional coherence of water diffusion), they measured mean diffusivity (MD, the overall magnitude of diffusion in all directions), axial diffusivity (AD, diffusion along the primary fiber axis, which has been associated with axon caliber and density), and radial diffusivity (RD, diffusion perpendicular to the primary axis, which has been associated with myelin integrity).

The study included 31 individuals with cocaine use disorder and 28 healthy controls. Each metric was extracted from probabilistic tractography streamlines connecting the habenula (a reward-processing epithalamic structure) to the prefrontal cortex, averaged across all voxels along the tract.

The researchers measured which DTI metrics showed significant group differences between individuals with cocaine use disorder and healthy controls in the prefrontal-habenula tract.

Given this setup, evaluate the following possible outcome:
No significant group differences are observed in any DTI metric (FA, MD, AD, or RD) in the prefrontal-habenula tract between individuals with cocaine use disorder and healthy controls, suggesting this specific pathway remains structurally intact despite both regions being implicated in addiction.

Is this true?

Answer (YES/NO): NO